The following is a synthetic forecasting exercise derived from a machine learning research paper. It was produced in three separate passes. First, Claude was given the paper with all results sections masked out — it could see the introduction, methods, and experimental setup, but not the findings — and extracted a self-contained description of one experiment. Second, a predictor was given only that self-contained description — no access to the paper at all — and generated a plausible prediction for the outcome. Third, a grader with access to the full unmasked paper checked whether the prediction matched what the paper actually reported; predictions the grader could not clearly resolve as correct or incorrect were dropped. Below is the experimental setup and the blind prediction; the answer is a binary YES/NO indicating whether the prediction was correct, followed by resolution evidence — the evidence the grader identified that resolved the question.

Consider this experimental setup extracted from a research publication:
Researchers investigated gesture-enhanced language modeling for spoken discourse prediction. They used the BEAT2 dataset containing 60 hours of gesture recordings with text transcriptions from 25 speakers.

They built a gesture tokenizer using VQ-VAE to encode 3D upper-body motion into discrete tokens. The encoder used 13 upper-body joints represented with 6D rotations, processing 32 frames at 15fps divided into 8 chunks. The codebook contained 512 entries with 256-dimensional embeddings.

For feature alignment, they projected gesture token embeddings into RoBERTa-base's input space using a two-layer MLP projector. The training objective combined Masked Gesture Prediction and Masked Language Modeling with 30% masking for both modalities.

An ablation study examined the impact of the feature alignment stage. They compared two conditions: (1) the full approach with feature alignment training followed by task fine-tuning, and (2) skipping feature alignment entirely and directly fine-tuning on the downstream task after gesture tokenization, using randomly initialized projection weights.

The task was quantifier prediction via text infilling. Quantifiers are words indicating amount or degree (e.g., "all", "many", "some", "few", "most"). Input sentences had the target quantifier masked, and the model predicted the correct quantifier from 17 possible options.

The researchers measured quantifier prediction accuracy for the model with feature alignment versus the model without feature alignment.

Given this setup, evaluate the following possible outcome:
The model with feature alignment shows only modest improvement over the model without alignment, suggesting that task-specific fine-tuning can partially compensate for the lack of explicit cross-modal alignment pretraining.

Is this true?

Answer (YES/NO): NO